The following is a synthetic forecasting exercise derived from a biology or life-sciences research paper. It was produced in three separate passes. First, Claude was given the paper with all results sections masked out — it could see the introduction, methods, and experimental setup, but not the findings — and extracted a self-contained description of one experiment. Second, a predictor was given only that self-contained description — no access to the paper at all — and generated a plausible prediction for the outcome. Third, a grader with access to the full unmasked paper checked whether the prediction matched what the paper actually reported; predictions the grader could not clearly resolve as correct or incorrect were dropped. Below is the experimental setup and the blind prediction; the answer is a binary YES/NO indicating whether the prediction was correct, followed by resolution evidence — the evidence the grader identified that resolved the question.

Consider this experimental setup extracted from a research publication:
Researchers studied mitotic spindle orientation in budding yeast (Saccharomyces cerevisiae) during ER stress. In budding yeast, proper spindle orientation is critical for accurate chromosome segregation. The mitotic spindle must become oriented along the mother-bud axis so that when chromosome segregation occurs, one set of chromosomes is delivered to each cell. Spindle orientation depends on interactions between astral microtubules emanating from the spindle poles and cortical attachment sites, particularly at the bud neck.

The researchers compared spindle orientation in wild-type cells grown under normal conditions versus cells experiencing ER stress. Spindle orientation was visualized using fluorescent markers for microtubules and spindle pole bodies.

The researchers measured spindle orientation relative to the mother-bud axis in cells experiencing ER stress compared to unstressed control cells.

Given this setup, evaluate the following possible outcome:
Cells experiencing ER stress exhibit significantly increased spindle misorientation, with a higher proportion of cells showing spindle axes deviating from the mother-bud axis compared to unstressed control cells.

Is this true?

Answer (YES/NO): NO